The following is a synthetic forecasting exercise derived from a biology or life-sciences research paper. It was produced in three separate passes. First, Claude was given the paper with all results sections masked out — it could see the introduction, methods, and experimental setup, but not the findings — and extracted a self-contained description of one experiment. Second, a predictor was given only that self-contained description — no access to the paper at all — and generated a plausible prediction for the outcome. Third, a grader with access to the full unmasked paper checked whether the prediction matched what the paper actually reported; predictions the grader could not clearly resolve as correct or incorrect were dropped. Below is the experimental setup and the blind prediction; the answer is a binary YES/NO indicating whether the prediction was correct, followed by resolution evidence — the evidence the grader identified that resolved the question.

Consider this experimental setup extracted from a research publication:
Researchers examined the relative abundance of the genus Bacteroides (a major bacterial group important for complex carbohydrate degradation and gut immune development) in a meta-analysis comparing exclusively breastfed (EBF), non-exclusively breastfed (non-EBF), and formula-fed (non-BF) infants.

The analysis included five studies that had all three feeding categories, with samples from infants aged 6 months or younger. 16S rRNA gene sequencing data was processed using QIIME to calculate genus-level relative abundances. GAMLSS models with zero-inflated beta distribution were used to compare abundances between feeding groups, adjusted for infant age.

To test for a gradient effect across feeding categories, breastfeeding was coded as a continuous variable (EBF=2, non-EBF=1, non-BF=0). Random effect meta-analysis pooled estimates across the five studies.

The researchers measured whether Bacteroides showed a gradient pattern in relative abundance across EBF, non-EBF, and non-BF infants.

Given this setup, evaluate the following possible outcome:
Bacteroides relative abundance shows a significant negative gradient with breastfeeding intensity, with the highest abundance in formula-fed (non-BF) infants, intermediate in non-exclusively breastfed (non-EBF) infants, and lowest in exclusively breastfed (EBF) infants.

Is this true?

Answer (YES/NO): YES